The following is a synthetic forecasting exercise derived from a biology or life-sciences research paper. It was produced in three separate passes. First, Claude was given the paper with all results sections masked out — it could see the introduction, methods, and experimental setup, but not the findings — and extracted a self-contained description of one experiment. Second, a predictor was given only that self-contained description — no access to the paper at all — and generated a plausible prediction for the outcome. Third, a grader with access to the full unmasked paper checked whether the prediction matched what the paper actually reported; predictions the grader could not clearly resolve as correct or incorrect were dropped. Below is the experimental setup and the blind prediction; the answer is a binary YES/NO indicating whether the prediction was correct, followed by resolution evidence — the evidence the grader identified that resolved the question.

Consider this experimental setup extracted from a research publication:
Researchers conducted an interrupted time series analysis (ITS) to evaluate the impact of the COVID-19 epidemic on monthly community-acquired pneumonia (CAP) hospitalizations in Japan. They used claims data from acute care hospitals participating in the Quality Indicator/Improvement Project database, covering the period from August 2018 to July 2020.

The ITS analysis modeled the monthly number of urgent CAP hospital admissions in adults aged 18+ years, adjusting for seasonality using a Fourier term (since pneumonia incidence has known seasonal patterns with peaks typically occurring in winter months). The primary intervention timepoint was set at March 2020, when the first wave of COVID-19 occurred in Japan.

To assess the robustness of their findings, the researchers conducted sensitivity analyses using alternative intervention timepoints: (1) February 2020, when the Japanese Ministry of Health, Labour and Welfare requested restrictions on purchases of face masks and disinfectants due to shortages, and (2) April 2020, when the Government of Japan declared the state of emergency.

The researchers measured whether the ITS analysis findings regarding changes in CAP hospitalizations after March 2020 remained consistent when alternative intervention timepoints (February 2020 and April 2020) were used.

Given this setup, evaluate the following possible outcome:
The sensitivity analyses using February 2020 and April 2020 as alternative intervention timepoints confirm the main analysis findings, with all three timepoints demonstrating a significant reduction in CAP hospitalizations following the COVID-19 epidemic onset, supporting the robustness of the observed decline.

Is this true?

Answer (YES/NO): YES